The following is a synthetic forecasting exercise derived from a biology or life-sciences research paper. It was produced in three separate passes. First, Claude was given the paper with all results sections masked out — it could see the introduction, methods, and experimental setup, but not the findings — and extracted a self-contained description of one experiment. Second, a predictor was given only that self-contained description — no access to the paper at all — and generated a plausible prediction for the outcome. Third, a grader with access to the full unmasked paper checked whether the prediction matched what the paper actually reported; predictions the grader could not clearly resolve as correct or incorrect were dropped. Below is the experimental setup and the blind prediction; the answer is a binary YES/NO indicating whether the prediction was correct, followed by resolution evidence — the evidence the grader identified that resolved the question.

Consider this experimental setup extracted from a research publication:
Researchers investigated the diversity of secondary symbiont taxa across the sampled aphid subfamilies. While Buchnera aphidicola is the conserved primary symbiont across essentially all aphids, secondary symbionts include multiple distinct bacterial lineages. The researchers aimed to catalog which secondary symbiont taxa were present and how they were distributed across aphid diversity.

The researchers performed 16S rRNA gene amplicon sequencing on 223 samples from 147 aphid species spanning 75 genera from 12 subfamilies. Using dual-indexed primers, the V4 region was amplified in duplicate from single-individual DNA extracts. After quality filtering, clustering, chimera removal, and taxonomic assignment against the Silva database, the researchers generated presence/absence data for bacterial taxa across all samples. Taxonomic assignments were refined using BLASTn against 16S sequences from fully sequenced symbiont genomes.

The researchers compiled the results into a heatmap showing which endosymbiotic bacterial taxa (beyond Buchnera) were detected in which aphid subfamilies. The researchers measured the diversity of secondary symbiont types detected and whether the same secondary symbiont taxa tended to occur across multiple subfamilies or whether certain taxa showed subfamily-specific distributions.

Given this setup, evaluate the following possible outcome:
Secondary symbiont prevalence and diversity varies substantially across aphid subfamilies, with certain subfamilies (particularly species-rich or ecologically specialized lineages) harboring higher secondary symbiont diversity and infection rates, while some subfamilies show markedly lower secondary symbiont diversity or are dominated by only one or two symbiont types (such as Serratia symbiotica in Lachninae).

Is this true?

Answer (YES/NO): YES